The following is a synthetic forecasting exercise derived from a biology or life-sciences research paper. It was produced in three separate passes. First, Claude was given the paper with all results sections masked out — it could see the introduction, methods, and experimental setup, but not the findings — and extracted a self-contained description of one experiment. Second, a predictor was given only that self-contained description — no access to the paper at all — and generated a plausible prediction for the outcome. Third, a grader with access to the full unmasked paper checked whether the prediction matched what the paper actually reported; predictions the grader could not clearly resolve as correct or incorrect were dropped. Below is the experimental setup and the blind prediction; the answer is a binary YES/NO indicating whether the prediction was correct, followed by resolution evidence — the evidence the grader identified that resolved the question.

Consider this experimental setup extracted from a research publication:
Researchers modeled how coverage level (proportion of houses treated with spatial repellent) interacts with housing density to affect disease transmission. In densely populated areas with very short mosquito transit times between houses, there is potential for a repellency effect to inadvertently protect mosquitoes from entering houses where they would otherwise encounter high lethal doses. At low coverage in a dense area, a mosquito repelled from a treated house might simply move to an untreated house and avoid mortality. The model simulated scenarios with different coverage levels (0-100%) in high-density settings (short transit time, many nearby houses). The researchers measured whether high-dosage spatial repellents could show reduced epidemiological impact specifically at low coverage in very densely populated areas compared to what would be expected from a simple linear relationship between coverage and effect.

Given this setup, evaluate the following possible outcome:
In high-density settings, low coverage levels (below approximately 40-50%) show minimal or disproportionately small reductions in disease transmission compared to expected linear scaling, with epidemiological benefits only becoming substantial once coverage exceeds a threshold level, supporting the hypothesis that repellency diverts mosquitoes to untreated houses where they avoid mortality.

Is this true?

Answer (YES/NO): NO